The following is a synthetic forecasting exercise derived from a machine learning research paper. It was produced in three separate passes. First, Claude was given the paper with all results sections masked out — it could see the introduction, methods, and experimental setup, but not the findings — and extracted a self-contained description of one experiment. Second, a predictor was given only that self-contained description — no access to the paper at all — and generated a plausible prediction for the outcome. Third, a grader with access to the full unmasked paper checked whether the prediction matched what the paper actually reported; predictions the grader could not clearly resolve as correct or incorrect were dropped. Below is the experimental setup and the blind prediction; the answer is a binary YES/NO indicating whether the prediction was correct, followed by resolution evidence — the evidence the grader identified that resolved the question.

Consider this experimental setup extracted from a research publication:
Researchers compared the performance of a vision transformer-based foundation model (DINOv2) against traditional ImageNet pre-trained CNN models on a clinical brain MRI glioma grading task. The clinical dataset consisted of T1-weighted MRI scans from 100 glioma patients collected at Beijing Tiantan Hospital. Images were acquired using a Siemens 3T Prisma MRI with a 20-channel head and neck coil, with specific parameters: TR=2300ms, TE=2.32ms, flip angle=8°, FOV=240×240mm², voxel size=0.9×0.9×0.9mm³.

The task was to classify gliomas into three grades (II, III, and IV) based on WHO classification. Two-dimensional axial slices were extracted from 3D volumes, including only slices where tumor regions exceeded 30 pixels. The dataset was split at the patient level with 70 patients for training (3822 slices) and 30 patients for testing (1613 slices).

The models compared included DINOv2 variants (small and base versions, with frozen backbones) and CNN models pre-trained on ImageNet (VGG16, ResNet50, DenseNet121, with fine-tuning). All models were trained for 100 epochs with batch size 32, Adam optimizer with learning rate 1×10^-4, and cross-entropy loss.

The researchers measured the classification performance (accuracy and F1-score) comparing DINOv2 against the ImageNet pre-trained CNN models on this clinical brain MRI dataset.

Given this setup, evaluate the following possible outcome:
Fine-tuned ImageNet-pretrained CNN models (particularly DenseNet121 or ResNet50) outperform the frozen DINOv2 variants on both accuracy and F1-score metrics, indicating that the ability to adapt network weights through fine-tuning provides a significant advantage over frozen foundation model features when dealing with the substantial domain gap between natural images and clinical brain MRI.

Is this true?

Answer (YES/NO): NO